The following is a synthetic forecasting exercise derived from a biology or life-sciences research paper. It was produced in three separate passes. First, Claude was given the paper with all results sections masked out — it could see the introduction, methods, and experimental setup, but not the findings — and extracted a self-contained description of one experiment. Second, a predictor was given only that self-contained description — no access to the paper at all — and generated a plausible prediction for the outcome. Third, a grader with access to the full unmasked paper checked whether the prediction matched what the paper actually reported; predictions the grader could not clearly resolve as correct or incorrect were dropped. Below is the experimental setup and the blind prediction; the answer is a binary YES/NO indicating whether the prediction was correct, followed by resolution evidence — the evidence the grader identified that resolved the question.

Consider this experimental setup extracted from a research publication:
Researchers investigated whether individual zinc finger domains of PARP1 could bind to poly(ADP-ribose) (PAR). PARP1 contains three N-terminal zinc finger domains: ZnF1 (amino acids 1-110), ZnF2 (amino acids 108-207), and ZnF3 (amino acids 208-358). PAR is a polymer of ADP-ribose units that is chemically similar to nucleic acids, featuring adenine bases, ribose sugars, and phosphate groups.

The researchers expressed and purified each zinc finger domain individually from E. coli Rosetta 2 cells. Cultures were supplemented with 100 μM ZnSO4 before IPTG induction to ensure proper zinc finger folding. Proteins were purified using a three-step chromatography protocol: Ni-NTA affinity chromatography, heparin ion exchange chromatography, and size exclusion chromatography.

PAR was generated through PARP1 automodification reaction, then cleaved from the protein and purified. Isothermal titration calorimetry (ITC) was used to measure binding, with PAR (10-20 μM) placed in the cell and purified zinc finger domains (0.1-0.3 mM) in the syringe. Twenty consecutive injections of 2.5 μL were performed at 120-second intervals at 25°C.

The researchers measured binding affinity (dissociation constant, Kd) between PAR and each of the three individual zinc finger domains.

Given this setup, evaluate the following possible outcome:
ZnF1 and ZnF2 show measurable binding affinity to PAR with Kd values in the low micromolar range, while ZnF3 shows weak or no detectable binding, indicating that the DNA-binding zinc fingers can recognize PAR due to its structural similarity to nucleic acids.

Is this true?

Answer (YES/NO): NO